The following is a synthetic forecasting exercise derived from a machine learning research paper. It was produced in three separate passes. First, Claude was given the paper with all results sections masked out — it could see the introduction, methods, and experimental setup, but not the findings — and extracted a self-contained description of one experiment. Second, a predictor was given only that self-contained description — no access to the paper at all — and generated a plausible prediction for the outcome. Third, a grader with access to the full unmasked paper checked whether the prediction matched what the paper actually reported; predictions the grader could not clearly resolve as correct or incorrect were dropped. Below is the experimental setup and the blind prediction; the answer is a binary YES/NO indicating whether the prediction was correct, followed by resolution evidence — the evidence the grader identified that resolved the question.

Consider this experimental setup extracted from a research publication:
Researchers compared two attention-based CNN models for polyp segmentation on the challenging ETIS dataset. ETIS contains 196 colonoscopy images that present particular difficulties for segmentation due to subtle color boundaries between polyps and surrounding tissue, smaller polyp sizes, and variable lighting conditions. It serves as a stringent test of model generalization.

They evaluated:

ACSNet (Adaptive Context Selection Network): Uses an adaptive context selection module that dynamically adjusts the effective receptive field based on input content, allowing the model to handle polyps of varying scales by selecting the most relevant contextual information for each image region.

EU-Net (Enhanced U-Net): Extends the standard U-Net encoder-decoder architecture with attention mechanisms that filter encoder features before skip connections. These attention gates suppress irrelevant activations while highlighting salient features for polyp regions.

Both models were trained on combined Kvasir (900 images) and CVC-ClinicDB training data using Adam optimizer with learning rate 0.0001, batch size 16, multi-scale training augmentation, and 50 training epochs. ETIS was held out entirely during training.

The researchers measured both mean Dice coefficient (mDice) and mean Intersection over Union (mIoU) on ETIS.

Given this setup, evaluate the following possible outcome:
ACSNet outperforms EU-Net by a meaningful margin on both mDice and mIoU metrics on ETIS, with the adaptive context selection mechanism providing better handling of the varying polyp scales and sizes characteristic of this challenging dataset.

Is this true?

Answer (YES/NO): NO